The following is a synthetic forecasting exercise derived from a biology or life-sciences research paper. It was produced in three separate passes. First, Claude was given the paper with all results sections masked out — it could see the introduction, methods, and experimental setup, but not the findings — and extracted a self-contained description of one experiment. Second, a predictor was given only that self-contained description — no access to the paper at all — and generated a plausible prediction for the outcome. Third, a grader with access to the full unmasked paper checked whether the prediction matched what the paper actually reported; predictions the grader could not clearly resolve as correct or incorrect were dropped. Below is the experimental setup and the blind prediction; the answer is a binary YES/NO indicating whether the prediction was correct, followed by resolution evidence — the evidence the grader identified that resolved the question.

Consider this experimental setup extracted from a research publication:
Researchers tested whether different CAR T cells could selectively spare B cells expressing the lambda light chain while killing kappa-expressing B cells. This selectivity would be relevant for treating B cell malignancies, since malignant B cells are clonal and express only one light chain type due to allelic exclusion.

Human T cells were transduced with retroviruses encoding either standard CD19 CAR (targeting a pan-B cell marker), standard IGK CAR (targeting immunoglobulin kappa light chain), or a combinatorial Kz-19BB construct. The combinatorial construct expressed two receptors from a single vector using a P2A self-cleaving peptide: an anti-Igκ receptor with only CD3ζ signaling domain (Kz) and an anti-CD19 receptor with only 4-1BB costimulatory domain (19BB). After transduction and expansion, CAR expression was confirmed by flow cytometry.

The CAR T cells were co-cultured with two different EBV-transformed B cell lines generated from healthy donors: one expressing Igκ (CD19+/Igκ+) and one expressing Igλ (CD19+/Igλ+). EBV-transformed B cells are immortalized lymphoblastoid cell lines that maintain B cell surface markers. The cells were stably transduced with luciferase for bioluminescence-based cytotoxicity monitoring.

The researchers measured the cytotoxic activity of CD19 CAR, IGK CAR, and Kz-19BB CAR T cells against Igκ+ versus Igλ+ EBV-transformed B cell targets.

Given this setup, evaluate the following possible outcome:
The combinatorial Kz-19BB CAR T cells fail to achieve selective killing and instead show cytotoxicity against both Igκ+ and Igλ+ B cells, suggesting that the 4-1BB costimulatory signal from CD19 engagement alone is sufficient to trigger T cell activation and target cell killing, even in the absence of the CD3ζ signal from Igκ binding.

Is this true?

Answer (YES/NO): NO